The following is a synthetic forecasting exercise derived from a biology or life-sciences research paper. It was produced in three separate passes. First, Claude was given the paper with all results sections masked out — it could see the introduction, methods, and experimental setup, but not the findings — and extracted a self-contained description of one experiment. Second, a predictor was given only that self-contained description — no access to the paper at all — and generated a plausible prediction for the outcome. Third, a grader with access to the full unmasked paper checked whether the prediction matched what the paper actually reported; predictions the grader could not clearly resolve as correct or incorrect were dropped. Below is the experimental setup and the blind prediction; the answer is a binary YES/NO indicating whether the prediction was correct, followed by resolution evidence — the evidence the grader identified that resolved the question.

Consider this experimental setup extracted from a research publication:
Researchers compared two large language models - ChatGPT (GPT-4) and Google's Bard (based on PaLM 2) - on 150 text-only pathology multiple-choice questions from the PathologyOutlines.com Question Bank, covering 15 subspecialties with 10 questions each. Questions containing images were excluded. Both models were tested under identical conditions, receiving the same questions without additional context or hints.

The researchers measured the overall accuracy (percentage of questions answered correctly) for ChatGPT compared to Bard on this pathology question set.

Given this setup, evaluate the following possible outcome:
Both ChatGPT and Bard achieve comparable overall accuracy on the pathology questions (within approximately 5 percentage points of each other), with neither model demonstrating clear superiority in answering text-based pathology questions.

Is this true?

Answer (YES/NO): NO